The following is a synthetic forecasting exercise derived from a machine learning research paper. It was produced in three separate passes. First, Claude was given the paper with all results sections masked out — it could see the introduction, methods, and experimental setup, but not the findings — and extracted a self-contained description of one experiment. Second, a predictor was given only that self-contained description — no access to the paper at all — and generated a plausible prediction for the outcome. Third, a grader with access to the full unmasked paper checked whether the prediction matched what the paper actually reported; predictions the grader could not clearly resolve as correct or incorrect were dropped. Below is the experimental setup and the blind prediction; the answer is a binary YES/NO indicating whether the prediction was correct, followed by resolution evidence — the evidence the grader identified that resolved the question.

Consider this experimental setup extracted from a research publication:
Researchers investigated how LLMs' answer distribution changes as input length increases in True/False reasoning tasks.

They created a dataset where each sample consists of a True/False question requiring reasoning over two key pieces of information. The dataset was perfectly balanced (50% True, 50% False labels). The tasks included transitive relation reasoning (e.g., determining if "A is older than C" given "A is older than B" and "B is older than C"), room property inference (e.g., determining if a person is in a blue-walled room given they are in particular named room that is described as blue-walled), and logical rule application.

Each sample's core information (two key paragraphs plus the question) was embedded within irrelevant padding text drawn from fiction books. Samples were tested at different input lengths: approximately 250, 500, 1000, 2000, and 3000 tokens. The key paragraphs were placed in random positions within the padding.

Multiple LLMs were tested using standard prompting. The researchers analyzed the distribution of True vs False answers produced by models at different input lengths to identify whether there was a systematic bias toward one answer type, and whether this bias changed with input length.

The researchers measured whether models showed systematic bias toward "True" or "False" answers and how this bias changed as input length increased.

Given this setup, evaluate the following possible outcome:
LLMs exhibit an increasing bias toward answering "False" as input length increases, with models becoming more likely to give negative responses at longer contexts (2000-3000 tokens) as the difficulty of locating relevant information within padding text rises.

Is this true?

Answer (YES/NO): YES